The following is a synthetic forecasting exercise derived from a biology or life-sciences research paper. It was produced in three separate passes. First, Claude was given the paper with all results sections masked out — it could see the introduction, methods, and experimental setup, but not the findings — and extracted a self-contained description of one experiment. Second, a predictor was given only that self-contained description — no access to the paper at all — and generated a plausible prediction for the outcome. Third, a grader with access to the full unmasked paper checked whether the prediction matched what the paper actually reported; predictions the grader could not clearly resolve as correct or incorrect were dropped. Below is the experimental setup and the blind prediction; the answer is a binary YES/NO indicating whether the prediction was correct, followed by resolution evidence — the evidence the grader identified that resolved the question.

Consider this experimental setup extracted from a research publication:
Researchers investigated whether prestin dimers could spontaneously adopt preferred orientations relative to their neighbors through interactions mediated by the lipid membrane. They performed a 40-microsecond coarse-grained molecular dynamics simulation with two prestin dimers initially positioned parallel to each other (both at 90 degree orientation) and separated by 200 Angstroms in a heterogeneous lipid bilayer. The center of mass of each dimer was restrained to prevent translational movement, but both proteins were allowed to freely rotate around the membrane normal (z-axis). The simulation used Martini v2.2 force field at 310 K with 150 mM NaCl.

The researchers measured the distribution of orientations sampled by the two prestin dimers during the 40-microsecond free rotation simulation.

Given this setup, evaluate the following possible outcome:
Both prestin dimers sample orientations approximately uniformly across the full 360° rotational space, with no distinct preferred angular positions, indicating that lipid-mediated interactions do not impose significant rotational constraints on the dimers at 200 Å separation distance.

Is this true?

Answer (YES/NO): NO